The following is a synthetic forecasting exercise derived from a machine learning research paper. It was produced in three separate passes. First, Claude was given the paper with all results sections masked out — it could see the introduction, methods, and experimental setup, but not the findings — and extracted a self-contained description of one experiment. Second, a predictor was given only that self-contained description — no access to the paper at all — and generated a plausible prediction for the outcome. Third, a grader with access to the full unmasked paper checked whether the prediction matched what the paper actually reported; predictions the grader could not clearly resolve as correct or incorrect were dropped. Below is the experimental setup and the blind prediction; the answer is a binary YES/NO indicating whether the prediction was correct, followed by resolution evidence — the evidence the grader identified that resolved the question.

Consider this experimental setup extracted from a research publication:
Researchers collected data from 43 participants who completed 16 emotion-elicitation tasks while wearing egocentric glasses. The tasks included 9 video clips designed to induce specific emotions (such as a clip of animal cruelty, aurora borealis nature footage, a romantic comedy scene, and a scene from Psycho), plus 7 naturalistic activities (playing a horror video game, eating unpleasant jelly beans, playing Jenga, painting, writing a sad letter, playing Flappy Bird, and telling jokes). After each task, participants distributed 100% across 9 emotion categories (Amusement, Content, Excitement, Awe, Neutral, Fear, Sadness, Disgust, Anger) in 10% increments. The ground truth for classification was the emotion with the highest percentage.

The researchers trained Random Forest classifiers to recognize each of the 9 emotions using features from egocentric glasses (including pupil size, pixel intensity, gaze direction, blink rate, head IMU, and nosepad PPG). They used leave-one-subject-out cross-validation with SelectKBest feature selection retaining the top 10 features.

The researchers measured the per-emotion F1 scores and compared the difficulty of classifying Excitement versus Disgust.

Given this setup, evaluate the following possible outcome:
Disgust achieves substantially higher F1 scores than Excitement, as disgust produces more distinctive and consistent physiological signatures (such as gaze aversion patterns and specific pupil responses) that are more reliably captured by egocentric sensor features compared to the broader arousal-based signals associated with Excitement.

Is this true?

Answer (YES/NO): NO